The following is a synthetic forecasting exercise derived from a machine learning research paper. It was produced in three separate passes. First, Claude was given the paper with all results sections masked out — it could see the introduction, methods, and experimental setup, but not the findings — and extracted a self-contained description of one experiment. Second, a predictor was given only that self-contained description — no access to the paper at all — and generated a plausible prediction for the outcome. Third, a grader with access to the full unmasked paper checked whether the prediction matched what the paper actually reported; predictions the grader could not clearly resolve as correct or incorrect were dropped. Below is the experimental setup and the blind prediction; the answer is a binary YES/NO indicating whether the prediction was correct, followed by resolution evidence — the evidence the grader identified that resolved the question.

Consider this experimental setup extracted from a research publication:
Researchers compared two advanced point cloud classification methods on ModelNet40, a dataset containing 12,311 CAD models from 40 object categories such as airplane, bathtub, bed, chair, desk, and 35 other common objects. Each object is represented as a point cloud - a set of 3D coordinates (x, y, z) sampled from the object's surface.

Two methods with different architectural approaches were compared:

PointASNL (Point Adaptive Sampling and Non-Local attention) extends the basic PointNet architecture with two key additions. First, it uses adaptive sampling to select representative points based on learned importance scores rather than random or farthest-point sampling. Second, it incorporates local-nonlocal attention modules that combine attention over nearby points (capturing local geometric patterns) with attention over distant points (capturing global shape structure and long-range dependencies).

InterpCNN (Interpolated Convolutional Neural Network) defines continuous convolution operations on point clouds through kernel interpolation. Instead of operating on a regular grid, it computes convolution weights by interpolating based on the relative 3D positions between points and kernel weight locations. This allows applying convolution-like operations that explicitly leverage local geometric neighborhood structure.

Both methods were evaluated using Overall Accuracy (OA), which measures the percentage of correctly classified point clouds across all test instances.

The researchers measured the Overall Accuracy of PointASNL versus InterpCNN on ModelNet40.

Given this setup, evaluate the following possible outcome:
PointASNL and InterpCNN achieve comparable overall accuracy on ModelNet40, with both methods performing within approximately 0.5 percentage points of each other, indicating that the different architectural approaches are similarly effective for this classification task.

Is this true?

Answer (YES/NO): YES